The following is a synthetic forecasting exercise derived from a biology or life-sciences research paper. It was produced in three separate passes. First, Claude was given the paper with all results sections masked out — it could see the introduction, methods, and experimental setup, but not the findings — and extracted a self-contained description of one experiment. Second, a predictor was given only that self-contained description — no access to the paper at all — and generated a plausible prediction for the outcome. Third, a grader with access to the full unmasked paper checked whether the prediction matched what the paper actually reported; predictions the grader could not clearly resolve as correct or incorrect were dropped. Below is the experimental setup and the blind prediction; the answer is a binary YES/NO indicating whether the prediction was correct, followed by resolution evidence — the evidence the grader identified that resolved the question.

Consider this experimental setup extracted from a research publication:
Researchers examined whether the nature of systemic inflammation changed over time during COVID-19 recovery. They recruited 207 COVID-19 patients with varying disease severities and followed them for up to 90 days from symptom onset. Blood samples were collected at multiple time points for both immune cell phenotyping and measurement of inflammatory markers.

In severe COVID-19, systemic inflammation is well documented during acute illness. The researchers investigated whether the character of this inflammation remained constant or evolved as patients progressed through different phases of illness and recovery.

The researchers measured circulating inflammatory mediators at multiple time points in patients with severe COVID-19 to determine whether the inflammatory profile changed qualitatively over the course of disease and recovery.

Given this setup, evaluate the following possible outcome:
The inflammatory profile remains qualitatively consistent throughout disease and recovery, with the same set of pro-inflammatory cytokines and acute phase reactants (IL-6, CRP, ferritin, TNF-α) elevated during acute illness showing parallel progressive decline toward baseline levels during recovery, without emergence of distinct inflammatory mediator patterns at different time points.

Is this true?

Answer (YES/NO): NO